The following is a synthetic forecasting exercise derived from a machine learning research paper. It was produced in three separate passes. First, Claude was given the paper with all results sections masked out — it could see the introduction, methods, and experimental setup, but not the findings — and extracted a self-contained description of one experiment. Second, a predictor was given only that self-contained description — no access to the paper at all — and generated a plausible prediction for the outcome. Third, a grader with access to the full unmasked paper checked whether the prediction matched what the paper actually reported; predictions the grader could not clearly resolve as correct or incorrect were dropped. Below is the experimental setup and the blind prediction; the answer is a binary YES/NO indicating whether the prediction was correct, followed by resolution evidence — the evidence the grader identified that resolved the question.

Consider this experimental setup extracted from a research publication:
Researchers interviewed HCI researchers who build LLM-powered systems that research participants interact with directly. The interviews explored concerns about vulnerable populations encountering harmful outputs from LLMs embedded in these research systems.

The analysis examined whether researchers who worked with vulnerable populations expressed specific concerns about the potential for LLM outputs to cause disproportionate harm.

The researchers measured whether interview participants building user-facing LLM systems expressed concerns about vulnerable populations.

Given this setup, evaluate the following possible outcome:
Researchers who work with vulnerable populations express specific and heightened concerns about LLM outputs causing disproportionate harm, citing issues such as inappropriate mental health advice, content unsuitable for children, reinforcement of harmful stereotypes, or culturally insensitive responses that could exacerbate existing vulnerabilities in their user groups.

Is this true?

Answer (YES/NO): YES